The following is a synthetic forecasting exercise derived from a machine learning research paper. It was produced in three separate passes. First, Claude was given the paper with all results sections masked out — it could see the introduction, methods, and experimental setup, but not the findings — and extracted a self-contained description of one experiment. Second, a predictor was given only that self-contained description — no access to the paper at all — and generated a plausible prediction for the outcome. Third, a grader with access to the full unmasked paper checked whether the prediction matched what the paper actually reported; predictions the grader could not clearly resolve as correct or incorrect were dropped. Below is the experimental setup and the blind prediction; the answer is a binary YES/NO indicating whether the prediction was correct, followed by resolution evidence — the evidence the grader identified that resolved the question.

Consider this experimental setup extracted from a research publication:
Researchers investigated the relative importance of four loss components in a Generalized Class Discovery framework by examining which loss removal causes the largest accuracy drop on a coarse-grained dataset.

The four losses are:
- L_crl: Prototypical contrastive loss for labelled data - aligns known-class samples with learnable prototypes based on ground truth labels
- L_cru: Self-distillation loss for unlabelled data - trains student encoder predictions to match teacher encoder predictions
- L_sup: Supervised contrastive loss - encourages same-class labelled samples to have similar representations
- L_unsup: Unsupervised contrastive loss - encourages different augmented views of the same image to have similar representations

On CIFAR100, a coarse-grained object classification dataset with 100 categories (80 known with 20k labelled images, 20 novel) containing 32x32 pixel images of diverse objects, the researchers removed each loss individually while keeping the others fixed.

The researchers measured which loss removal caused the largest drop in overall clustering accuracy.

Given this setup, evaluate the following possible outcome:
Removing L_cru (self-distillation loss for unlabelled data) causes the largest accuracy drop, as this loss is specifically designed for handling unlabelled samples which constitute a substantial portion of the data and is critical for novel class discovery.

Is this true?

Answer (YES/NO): YES